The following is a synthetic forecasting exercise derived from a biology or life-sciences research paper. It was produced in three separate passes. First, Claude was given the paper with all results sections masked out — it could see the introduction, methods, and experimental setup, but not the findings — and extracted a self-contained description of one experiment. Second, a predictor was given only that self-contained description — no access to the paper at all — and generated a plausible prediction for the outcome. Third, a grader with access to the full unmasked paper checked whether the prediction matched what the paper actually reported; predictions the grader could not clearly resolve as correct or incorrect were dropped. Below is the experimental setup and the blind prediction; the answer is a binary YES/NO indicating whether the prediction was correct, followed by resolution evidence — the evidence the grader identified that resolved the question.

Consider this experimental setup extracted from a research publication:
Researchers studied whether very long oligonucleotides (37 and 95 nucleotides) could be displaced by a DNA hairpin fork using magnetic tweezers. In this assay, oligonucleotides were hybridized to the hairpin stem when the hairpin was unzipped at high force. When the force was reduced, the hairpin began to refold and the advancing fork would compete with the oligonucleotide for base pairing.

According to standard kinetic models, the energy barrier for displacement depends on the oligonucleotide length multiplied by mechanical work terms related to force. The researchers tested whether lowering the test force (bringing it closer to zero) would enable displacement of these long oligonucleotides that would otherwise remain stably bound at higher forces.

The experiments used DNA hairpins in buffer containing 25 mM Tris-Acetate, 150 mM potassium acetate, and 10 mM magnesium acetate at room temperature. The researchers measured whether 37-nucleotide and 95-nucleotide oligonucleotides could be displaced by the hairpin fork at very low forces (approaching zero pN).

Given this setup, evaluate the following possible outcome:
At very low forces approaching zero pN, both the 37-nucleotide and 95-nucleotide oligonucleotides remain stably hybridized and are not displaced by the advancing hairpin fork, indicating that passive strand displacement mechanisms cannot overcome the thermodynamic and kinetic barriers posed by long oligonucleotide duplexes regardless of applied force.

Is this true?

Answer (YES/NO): NO